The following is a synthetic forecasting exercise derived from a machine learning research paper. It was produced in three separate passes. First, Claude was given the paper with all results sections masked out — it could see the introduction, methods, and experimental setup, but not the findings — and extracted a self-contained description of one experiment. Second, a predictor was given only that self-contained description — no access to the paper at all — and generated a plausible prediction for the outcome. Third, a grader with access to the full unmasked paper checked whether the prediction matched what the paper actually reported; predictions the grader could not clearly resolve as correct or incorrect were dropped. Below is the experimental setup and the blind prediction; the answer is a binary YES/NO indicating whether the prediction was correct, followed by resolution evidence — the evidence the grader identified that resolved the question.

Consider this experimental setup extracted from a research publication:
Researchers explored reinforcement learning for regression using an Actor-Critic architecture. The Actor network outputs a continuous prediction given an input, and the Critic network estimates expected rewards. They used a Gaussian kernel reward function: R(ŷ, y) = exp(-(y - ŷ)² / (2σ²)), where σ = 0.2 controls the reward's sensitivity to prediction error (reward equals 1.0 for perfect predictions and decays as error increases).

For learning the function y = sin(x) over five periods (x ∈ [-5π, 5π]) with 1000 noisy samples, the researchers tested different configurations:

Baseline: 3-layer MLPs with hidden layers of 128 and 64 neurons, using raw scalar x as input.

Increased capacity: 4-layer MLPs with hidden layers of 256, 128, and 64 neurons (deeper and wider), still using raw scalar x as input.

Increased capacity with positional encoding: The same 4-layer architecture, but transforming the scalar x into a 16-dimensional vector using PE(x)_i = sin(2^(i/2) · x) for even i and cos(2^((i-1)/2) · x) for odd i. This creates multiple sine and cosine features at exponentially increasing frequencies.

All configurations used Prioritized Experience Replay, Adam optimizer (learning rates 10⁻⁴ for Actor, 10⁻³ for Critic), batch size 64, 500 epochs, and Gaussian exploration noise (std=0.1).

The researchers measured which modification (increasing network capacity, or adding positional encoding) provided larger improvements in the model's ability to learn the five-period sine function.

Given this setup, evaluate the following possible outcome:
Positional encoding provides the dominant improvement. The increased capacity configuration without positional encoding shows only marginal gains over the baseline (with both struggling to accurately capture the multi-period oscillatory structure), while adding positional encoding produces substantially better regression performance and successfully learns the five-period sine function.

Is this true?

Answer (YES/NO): NO